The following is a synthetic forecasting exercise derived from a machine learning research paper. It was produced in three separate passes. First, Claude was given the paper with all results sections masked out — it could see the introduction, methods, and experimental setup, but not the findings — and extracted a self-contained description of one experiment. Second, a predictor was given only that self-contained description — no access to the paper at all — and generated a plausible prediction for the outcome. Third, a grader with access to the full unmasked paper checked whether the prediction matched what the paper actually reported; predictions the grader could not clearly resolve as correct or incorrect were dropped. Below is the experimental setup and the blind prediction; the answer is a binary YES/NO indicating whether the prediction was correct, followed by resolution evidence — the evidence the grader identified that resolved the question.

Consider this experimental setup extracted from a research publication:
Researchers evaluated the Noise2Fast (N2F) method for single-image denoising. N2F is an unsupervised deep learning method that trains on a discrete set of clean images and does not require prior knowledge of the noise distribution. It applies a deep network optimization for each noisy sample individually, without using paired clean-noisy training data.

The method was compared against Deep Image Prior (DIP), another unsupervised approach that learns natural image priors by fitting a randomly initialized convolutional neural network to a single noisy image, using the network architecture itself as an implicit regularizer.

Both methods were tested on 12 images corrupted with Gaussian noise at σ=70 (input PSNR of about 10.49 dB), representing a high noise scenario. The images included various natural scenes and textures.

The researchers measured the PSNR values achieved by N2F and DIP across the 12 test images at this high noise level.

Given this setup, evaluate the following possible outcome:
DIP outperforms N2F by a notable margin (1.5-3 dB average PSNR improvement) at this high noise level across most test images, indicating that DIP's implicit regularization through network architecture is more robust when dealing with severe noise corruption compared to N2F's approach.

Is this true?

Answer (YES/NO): NO